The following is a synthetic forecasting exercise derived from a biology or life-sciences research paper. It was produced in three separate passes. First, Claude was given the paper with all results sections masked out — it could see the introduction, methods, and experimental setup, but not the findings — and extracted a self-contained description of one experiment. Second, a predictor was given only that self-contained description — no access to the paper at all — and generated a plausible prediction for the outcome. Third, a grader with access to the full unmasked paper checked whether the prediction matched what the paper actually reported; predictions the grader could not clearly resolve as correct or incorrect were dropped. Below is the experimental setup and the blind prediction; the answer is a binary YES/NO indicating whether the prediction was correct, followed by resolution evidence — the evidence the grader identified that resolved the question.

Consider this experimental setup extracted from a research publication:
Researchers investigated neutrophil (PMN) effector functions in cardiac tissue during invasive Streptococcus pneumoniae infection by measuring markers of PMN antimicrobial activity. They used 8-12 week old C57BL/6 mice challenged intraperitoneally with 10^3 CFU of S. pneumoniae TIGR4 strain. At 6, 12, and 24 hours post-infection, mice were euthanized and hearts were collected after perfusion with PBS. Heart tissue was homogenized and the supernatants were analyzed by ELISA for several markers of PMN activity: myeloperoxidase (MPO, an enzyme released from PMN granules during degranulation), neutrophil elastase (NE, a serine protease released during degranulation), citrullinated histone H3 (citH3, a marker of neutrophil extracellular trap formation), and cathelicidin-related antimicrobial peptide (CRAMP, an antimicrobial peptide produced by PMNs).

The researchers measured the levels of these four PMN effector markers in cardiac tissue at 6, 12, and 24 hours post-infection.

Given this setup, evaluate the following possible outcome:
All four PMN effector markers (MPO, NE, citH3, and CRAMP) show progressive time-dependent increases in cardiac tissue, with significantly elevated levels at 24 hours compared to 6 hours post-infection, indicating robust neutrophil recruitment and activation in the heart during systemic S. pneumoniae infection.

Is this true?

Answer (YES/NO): NO